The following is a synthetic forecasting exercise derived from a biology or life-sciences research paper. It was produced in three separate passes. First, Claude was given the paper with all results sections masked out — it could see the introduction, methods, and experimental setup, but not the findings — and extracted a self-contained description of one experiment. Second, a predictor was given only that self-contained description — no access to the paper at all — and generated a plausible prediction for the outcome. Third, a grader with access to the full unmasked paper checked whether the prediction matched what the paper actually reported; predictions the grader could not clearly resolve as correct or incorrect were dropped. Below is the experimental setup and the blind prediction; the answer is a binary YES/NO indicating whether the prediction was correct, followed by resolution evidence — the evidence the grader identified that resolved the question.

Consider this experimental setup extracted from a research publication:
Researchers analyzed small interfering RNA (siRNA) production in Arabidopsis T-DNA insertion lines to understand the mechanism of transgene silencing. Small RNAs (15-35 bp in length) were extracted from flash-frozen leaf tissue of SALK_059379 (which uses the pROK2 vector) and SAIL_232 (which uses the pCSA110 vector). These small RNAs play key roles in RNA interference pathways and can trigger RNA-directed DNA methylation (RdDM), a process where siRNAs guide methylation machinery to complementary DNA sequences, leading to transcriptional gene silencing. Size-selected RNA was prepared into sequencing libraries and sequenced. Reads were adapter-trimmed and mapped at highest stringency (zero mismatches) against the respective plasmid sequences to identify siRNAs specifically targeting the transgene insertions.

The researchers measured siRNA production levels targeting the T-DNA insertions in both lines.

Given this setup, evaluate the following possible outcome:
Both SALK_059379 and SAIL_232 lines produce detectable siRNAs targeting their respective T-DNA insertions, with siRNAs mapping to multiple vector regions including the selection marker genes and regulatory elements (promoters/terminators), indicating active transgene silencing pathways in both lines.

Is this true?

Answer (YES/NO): YES